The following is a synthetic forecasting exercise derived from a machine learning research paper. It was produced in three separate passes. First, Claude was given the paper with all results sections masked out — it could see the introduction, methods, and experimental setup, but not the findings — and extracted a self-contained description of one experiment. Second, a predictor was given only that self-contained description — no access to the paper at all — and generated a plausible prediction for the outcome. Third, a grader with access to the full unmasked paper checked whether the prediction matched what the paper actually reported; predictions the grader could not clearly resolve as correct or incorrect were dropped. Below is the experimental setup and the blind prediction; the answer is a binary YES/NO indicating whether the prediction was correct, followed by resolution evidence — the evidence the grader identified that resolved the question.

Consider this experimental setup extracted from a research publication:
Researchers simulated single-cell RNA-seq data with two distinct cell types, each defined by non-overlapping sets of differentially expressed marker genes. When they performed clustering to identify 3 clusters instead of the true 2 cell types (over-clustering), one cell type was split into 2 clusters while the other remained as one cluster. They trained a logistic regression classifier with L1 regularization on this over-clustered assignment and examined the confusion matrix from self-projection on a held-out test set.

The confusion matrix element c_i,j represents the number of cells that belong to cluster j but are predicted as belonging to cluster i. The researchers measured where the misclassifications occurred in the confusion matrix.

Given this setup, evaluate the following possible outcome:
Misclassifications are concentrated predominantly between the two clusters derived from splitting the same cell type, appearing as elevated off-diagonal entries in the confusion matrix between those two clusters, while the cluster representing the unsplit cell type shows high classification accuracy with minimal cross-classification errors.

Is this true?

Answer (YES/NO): YES